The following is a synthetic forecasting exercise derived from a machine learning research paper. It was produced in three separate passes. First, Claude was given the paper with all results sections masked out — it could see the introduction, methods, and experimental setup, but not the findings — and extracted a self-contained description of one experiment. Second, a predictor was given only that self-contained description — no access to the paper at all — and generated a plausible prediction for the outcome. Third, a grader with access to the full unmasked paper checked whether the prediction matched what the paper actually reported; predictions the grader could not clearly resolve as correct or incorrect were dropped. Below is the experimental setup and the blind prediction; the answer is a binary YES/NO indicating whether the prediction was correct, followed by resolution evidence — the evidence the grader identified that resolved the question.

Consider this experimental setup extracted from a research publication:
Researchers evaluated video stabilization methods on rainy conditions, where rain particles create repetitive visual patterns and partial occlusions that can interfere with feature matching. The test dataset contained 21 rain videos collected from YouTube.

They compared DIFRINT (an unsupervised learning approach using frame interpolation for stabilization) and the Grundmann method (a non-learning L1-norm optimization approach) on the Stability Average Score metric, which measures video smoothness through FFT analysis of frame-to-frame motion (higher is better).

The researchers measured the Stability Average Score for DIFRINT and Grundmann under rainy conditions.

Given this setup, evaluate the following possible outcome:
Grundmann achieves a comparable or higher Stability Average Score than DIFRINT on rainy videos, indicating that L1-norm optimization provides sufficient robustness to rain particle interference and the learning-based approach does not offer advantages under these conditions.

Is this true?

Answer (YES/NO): YES